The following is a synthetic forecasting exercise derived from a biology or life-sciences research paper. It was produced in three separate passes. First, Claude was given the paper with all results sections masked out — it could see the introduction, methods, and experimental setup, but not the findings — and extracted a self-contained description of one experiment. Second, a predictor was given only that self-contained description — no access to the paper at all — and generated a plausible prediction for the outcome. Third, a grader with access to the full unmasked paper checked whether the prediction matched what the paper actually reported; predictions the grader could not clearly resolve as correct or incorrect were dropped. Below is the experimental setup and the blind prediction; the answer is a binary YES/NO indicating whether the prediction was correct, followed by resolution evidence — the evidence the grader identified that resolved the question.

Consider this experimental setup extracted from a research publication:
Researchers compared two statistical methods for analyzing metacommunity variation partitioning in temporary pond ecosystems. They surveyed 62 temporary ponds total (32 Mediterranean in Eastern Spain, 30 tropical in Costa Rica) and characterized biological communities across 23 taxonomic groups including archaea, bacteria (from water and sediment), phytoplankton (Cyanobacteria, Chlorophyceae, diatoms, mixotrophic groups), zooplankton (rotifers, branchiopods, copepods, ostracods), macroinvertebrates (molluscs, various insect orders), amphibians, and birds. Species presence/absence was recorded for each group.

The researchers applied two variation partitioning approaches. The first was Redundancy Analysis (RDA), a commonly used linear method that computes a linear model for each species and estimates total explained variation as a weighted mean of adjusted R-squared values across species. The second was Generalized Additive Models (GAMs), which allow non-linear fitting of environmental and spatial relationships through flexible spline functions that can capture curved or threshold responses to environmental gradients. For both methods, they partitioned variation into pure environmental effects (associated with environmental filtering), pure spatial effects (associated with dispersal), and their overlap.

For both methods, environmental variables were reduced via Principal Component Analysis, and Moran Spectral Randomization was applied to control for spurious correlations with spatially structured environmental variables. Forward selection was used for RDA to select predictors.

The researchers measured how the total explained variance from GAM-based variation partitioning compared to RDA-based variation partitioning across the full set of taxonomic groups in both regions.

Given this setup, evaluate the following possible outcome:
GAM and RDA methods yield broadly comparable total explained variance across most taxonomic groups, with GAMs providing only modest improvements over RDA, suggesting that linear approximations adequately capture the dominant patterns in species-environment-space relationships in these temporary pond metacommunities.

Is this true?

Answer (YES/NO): NO